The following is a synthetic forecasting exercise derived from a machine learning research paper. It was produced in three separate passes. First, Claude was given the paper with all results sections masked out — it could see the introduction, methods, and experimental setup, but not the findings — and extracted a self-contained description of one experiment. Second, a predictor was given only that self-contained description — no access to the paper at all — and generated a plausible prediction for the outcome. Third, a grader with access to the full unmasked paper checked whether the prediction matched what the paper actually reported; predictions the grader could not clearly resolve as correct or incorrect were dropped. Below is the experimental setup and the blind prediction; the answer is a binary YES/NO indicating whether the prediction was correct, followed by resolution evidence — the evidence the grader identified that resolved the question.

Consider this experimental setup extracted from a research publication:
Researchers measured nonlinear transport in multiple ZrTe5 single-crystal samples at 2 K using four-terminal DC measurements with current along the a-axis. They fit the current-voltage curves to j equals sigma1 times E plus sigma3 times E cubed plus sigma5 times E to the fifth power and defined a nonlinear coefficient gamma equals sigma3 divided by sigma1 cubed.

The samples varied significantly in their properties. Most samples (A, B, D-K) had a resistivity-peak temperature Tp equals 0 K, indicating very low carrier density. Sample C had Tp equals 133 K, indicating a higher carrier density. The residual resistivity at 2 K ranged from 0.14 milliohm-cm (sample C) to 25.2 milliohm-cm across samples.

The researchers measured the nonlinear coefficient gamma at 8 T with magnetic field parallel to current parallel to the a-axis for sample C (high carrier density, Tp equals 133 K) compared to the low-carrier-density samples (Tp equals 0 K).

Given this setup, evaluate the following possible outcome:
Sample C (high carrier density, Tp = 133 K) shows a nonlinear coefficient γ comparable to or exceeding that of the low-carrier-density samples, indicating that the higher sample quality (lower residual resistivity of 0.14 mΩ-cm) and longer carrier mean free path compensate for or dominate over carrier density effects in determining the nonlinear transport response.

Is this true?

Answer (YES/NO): NO